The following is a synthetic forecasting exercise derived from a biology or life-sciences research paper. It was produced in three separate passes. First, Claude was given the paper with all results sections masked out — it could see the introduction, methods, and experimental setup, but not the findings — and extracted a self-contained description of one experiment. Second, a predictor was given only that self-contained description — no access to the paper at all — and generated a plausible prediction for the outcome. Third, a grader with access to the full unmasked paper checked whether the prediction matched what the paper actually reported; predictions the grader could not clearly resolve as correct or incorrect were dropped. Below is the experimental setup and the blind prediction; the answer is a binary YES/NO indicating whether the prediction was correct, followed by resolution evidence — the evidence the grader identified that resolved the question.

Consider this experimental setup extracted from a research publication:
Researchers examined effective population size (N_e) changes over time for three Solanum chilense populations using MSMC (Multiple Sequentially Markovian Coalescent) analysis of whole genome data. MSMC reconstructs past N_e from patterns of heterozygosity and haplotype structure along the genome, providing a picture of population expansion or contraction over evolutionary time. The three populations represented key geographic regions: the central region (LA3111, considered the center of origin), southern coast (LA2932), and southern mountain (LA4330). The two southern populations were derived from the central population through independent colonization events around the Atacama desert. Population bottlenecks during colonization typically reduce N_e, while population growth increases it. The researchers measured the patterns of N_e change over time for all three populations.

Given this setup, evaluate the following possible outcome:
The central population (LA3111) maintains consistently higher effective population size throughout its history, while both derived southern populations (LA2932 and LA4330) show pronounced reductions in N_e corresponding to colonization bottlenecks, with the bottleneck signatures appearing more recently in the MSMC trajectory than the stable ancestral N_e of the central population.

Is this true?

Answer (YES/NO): NO